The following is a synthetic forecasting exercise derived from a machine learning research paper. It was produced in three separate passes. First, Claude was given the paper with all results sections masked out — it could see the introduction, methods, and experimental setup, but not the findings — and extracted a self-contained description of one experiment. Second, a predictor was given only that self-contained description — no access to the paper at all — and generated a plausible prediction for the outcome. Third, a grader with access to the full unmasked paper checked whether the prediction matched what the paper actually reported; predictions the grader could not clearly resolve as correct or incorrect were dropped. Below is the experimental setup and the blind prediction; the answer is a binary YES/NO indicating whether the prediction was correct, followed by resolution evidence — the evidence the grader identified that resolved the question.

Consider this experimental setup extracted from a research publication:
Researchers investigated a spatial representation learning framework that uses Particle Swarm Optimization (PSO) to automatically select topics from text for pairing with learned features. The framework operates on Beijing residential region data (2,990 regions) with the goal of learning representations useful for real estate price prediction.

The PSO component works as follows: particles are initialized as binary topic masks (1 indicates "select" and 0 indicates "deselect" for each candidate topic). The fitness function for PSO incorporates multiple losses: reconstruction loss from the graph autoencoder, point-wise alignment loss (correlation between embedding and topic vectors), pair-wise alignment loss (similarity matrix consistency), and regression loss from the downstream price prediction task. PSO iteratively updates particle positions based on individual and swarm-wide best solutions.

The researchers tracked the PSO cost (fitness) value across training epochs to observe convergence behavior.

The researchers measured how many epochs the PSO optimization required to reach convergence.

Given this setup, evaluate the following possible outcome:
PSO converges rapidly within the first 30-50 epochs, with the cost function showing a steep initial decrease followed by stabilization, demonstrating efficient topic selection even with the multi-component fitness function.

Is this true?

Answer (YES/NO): NO